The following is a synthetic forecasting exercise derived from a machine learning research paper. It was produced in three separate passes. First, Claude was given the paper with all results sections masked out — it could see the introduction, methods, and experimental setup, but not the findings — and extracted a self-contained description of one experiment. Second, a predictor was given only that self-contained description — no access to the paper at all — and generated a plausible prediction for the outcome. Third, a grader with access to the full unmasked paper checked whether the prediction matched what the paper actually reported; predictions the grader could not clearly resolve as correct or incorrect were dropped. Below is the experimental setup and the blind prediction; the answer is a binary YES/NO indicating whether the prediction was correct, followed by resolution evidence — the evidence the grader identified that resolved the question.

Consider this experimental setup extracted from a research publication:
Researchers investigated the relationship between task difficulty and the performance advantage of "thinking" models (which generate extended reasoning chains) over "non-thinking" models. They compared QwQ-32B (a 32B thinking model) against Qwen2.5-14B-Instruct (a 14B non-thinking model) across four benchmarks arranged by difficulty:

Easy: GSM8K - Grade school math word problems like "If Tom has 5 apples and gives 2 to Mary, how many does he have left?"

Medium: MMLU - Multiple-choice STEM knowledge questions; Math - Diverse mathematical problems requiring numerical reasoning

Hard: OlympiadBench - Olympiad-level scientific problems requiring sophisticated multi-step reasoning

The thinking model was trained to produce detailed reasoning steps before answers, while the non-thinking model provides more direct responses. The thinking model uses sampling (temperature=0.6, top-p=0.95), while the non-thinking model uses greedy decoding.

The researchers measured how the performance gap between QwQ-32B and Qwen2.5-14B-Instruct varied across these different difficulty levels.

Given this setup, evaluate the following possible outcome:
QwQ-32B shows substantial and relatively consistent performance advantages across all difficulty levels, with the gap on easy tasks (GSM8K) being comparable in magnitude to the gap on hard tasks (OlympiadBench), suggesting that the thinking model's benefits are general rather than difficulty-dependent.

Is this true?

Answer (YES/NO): NO